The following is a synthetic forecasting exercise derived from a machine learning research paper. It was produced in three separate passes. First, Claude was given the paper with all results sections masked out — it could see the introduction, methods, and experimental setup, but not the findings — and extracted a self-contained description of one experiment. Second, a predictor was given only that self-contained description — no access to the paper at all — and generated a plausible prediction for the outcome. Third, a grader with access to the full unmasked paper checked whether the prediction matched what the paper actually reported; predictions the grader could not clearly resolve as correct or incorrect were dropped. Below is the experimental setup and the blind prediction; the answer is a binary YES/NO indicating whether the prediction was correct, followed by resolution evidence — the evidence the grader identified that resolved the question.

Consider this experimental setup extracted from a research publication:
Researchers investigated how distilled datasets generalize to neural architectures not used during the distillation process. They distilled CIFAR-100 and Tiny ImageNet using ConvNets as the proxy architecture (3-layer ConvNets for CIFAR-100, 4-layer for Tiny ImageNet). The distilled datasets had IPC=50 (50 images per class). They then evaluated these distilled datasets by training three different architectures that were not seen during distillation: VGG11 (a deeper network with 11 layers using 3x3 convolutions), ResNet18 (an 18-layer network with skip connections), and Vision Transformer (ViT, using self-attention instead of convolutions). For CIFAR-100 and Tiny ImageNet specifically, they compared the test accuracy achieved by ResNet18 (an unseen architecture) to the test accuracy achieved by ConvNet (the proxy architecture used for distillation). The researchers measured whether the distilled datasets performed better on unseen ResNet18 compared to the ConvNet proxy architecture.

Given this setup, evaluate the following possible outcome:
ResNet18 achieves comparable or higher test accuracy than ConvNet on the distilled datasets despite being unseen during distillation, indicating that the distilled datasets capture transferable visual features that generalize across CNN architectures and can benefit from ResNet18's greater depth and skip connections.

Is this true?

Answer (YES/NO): YES